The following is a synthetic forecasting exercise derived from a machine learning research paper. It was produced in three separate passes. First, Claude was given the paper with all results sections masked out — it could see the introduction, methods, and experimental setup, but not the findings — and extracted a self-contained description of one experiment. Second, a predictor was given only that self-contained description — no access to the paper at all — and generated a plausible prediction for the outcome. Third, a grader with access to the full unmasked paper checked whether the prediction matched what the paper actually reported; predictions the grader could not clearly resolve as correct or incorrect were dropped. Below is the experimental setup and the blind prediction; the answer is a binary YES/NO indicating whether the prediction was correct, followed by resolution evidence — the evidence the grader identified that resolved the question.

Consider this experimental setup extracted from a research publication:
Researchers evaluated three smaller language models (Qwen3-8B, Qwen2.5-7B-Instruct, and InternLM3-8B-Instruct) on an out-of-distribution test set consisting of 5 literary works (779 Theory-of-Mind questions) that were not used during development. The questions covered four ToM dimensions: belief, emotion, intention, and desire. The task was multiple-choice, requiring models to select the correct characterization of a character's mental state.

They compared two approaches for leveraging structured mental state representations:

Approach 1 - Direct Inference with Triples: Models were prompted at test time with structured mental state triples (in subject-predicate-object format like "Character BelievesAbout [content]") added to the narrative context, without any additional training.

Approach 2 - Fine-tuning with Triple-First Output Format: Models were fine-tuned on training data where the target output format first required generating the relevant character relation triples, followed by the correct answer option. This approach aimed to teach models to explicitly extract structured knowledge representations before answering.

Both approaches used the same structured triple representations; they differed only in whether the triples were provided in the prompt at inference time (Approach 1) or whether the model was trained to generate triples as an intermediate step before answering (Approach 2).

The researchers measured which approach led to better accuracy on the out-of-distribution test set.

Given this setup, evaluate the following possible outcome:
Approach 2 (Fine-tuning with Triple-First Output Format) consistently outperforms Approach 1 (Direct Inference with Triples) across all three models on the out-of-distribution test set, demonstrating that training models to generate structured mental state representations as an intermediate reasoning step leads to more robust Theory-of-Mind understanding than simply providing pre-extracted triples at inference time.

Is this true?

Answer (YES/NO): YES